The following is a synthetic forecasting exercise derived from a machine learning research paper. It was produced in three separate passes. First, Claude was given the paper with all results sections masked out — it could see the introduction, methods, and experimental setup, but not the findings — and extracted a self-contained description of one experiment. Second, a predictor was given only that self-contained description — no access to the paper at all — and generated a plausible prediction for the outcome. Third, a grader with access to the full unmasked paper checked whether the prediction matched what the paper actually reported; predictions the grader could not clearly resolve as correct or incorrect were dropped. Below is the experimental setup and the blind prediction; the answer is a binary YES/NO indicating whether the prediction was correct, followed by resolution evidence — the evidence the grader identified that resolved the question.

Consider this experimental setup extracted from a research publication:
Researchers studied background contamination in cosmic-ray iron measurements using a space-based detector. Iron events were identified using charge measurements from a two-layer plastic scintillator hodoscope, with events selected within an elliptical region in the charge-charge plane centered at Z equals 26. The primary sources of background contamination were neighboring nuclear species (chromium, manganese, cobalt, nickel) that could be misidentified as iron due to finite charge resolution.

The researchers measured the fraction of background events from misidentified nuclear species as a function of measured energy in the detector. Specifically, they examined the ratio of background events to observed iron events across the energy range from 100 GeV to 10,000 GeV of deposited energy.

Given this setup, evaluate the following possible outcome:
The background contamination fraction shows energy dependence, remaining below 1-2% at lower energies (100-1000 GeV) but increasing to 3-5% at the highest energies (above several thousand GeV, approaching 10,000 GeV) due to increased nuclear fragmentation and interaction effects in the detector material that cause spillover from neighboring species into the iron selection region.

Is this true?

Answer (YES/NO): NO